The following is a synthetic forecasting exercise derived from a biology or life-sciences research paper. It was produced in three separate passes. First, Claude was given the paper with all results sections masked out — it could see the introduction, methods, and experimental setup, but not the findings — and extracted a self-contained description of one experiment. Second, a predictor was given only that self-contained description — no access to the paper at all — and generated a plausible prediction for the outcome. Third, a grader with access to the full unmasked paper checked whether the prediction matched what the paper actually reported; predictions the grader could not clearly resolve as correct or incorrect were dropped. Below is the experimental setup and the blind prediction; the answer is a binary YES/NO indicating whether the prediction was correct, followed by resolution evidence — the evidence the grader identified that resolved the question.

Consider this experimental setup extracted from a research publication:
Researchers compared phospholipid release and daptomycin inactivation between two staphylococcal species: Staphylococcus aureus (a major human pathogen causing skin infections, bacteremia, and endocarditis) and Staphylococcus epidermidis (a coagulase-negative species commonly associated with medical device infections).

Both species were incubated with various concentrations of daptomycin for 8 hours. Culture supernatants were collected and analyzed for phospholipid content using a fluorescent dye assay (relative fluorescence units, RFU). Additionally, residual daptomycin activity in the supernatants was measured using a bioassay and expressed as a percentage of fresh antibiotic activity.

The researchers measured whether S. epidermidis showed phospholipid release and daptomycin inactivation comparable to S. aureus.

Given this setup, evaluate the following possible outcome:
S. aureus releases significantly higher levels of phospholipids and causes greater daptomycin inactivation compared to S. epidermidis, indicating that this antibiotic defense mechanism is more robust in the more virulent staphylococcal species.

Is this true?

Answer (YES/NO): NO